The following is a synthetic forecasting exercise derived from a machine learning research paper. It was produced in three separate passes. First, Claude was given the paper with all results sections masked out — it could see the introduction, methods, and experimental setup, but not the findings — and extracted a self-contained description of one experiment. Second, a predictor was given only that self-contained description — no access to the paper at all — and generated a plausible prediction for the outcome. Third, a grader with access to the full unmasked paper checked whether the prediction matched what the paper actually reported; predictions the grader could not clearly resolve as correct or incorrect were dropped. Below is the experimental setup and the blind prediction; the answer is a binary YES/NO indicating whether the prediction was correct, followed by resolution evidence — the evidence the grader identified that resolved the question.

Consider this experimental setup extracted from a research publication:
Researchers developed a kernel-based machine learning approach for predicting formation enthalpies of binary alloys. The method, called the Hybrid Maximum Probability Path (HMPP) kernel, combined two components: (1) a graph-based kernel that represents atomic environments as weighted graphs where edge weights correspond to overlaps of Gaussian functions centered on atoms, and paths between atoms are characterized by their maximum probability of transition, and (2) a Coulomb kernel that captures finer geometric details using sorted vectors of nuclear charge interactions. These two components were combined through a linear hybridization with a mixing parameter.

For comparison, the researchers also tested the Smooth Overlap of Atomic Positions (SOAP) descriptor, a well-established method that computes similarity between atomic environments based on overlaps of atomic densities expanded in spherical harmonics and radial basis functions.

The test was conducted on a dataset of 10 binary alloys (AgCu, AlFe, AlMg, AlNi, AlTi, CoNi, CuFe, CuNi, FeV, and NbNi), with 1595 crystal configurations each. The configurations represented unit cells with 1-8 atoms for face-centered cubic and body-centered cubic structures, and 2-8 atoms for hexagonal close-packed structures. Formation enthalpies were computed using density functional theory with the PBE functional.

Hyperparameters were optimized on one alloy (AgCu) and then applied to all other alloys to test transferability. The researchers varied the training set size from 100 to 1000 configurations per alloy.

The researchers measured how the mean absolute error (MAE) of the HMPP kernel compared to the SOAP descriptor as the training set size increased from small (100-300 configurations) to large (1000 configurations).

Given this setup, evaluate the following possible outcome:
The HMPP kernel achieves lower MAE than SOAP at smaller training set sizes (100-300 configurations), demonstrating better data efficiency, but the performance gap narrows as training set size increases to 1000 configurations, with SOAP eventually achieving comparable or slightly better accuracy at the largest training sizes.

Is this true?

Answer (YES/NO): NO